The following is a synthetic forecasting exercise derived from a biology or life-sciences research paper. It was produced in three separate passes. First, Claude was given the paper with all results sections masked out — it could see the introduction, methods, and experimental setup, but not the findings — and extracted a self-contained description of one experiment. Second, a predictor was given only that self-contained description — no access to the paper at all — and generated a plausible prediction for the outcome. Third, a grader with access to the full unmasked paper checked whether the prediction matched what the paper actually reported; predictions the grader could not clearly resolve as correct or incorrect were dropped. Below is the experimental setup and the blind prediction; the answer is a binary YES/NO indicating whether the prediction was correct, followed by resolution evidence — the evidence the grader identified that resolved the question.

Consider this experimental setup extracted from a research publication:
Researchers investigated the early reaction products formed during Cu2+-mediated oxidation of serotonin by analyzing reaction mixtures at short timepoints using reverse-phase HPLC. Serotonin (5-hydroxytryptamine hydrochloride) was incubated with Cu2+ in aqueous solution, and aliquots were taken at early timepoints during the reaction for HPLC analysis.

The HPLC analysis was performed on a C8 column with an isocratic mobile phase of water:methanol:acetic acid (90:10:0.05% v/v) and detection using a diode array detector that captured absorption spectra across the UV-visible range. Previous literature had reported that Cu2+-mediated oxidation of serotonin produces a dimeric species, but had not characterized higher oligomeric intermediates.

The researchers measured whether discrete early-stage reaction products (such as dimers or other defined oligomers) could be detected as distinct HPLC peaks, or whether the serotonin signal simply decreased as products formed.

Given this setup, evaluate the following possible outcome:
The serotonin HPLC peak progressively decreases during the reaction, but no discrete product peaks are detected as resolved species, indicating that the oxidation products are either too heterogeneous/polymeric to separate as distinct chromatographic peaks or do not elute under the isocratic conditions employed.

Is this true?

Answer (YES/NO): YES